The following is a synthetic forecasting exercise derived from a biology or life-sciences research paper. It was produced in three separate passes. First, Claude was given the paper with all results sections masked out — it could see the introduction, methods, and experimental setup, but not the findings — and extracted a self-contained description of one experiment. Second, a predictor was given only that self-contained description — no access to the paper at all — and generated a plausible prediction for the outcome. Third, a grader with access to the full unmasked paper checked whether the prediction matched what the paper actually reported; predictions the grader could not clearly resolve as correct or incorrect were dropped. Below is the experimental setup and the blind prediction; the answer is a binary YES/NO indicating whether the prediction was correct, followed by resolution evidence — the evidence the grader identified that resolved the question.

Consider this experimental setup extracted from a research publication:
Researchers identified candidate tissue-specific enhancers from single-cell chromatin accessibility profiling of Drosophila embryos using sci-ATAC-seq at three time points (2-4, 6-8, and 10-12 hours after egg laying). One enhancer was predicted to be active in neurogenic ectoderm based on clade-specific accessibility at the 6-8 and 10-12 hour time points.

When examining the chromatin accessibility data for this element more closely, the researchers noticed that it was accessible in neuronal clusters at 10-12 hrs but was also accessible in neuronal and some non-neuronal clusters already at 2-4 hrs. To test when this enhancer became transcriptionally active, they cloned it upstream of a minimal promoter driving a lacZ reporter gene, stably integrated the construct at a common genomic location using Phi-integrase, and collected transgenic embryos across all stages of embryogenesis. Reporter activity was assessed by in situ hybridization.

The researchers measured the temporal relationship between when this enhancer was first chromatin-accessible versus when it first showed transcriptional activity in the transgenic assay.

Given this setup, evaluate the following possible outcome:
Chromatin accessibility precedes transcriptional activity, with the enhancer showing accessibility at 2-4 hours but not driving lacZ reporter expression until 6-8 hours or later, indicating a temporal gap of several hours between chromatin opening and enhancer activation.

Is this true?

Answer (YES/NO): YES